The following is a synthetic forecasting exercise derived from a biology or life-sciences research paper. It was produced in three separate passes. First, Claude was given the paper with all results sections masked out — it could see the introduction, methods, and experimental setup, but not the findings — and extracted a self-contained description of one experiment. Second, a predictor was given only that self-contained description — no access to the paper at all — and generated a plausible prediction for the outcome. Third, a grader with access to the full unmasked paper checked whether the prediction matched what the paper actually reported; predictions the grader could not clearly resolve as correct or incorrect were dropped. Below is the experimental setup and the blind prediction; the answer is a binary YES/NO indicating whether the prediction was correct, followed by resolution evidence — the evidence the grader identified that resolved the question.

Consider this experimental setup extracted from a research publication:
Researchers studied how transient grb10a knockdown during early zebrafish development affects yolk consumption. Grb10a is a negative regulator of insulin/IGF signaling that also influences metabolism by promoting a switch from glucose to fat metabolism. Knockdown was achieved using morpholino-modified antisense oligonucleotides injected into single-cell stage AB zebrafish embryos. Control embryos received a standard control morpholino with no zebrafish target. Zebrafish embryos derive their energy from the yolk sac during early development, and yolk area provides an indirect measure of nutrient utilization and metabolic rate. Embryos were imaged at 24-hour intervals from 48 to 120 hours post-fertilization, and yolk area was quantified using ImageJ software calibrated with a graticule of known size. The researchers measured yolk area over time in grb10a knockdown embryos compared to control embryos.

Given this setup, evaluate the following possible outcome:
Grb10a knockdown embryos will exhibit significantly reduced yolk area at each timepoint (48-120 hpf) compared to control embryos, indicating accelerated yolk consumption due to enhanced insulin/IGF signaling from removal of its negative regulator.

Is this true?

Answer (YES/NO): YES